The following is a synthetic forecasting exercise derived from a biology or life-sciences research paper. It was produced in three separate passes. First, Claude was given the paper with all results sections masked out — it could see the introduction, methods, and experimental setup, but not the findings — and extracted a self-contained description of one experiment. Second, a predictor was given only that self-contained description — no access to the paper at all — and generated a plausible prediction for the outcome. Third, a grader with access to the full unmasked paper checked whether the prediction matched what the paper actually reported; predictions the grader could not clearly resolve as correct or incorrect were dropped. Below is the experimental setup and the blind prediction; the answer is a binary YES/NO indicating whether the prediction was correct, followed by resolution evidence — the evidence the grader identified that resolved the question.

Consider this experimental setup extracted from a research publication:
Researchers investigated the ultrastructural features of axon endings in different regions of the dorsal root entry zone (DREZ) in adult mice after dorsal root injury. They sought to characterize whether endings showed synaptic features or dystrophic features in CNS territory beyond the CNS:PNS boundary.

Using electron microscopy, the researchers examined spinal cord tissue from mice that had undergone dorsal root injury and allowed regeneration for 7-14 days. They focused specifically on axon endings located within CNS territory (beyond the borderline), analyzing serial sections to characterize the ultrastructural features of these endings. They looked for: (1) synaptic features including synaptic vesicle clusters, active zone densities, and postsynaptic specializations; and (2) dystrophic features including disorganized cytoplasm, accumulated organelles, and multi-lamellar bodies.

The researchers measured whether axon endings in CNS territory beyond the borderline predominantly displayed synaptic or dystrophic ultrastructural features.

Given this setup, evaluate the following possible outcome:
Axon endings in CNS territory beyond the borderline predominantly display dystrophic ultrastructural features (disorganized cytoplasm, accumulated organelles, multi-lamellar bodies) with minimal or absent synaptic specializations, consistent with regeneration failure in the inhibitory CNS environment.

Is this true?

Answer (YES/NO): NO